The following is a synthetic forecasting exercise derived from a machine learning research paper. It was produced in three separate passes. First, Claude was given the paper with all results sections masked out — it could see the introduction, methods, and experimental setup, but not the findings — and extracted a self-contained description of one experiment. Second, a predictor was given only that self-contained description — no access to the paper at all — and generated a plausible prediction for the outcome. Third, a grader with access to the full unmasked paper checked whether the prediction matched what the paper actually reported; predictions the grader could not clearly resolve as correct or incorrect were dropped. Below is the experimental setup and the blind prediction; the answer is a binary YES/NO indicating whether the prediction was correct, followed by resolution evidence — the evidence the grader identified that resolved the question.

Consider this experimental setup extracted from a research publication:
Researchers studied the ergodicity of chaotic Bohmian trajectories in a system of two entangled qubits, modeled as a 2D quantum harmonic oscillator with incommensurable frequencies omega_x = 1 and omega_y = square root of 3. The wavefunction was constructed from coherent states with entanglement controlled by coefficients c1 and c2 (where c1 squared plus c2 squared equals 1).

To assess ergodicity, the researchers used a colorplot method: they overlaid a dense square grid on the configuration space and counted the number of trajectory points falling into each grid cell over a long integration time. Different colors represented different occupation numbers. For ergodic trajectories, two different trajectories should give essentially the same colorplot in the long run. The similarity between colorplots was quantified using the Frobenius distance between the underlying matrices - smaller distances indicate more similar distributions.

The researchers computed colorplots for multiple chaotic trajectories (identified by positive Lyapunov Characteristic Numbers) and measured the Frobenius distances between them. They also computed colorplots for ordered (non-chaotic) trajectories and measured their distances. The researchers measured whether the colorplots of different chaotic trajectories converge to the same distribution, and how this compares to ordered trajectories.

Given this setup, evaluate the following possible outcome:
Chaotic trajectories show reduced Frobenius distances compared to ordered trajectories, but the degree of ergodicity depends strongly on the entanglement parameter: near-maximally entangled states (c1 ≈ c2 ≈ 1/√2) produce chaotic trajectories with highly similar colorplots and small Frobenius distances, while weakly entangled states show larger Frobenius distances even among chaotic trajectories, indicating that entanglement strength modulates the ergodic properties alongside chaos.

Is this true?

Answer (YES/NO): NO